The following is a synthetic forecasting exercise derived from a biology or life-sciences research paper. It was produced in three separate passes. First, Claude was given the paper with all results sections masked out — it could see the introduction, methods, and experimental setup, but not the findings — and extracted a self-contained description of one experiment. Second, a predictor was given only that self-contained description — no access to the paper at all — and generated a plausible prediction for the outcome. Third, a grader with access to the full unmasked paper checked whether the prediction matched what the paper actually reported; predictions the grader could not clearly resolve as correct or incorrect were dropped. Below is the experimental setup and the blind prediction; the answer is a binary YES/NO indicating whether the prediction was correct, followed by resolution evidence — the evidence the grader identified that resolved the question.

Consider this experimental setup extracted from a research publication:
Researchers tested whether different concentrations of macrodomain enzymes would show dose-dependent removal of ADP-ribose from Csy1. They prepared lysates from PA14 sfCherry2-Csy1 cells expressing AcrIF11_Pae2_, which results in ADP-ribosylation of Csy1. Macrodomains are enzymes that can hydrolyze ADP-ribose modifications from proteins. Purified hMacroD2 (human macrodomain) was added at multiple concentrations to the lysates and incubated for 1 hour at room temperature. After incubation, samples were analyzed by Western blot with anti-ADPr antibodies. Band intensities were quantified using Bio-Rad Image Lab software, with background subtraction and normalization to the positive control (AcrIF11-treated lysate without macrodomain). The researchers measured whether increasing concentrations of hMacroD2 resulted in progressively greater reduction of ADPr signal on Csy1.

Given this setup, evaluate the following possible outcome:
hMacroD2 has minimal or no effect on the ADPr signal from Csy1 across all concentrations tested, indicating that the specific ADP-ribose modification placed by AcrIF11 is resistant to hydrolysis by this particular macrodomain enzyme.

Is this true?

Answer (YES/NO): NO